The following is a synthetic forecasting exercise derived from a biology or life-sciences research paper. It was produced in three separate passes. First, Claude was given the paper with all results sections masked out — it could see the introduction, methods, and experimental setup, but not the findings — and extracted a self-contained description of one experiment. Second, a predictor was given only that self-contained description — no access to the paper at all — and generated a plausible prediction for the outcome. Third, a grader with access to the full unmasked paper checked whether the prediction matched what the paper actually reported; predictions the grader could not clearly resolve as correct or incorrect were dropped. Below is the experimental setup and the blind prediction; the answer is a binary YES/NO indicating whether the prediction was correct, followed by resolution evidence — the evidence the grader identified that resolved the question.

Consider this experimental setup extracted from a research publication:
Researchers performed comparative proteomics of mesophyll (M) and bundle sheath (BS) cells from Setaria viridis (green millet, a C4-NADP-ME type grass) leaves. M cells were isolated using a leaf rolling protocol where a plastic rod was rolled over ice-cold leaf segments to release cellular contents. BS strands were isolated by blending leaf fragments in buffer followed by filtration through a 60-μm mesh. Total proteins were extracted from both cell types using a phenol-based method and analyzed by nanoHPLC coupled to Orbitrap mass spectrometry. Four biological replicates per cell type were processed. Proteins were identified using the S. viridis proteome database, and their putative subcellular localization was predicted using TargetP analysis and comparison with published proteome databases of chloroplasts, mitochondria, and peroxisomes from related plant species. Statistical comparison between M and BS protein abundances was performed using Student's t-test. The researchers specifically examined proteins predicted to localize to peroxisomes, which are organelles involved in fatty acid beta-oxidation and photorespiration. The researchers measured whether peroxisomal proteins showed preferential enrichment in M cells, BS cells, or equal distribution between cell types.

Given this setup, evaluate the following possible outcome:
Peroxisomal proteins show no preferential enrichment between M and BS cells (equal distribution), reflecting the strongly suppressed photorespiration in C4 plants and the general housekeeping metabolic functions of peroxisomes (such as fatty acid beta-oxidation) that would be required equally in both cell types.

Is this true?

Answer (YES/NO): NO